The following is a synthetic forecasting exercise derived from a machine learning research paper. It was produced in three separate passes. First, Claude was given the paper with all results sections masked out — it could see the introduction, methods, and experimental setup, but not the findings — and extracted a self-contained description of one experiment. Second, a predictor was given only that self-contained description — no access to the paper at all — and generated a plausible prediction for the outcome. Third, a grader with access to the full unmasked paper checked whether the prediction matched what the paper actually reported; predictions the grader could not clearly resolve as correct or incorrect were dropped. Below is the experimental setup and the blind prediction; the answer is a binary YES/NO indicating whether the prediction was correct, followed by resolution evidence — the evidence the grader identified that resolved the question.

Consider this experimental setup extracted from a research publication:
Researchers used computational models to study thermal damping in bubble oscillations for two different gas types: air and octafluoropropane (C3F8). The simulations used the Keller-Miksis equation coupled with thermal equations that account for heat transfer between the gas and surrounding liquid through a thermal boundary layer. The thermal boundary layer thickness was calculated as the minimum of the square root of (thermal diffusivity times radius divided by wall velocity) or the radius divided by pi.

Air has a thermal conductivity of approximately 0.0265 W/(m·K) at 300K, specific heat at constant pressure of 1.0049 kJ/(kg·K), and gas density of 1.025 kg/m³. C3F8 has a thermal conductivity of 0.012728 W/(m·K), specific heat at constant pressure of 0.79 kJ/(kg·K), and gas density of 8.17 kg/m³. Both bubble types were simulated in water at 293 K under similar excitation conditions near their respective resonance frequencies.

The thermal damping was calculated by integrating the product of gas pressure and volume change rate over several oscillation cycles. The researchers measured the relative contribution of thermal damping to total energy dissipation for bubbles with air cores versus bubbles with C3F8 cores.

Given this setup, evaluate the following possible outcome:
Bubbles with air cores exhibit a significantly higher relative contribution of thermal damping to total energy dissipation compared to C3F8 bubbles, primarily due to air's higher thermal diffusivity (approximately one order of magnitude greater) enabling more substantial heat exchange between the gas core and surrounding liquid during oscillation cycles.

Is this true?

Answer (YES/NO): YES